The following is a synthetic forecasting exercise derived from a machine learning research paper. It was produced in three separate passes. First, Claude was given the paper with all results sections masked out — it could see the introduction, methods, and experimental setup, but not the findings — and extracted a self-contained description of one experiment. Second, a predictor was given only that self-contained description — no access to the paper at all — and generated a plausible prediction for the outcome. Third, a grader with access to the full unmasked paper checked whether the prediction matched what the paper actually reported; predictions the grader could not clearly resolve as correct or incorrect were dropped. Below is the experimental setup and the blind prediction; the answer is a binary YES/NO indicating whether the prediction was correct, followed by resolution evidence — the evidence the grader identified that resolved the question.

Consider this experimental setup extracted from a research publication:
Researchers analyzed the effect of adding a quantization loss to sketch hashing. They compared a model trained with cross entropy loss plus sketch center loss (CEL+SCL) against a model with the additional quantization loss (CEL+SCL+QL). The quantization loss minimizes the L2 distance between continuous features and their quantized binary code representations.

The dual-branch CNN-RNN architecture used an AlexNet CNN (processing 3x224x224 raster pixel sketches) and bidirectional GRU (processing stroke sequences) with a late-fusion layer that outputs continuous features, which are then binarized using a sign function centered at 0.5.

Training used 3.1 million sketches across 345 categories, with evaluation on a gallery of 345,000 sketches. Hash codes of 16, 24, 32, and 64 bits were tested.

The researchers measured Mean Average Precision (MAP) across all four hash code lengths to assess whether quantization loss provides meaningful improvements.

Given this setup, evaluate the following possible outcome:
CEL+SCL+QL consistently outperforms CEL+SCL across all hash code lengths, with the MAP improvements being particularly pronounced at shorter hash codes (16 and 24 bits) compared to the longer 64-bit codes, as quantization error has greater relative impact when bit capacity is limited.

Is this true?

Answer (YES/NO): NO